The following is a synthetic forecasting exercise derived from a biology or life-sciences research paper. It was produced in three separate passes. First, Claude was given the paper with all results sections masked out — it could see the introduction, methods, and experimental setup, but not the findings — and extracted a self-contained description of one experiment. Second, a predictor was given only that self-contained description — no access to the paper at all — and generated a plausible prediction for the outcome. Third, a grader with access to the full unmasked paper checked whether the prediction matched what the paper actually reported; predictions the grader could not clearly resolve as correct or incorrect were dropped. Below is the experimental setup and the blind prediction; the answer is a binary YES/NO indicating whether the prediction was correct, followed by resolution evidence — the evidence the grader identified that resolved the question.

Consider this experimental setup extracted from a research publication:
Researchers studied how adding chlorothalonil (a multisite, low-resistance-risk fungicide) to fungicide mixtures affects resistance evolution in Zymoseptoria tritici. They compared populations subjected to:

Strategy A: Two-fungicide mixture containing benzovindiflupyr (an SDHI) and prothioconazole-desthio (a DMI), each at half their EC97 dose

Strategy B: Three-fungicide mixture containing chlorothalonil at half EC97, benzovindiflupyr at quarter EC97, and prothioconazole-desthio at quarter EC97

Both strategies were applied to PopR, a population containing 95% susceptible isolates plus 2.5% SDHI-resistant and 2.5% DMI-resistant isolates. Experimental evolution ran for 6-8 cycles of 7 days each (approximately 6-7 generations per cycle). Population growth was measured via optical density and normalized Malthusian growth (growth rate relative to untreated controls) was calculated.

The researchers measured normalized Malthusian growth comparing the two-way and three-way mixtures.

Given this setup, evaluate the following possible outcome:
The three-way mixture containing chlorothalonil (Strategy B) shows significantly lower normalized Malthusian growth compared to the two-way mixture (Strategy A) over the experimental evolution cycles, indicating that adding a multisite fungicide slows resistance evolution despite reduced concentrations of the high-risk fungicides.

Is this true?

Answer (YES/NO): NO